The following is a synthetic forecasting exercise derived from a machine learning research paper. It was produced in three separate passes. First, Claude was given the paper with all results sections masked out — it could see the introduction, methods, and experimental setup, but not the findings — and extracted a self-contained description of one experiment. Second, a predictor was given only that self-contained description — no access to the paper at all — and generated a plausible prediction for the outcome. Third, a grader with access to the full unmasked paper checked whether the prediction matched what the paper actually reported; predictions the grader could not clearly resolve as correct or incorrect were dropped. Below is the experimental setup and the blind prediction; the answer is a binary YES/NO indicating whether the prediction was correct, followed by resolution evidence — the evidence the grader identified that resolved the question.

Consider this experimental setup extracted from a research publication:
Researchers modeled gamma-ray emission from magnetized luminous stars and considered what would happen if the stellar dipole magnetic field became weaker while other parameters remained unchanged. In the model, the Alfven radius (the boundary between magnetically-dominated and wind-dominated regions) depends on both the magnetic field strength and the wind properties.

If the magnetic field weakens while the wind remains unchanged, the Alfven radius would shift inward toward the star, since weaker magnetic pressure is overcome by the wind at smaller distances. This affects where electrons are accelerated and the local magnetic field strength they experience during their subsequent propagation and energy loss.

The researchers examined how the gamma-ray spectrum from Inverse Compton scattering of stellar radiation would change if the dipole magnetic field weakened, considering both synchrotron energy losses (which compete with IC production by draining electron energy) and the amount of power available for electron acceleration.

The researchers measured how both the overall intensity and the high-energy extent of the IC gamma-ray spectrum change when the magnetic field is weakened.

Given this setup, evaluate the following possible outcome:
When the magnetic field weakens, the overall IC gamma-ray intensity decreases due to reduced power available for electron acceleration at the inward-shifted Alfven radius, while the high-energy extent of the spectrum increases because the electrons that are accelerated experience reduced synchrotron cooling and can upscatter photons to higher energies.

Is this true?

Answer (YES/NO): NO